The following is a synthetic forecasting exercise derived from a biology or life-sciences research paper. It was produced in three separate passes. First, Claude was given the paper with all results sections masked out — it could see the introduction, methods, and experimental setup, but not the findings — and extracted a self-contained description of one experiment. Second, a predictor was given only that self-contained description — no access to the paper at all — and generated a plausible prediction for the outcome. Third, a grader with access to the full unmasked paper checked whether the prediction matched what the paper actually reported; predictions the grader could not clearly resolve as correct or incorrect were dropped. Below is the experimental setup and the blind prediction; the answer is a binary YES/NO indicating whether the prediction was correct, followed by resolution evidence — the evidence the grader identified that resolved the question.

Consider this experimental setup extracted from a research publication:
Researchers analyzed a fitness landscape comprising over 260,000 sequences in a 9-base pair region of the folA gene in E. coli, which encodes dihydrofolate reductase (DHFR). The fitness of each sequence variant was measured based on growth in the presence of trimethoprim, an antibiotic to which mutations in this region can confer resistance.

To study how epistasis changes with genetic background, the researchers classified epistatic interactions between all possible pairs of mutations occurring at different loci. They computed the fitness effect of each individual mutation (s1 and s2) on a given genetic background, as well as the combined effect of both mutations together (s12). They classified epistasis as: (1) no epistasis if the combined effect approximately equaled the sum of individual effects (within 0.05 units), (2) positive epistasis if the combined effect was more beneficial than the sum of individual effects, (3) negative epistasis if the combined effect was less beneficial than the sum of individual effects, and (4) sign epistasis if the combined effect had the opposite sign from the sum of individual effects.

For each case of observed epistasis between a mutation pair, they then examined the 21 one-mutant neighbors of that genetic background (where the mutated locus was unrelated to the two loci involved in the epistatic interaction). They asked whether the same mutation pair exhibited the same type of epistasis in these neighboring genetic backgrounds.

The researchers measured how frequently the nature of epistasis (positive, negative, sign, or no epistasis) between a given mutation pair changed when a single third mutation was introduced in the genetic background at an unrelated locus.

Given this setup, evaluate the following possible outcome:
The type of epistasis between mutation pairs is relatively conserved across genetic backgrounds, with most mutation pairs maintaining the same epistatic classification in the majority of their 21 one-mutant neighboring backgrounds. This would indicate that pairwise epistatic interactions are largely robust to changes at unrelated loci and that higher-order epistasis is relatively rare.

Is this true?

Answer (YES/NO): NO